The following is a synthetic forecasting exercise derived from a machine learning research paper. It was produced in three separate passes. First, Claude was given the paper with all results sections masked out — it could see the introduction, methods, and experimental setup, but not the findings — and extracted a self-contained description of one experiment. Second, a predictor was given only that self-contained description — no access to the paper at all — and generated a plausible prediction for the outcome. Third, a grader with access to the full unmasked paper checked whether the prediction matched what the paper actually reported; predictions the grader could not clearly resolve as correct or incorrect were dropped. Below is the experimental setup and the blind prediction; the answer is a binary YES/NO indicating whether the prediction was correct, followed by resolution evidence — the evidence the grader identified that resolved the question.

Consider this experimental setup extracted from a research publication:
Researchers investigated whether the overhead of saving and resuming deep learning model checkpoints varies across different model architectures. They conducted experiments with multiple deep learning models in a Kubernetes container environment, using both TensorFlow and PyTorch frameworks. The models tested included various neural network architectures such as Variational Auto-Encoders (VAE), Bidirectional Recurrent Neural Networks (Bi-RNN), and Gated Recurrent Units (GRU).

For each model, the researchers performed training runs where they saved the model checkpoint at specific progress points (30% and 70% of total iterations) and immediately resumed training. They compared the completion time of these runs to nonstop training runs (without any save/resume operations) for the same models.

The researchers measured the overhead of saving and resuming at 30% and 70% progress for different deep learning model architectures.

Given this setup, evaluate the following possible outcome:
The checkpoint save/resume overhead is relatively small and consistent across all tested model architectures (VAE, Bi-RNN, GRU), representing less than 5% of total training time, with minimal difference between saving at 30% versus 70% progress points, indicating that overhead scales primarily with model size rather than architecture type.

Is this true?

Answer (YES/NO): NO